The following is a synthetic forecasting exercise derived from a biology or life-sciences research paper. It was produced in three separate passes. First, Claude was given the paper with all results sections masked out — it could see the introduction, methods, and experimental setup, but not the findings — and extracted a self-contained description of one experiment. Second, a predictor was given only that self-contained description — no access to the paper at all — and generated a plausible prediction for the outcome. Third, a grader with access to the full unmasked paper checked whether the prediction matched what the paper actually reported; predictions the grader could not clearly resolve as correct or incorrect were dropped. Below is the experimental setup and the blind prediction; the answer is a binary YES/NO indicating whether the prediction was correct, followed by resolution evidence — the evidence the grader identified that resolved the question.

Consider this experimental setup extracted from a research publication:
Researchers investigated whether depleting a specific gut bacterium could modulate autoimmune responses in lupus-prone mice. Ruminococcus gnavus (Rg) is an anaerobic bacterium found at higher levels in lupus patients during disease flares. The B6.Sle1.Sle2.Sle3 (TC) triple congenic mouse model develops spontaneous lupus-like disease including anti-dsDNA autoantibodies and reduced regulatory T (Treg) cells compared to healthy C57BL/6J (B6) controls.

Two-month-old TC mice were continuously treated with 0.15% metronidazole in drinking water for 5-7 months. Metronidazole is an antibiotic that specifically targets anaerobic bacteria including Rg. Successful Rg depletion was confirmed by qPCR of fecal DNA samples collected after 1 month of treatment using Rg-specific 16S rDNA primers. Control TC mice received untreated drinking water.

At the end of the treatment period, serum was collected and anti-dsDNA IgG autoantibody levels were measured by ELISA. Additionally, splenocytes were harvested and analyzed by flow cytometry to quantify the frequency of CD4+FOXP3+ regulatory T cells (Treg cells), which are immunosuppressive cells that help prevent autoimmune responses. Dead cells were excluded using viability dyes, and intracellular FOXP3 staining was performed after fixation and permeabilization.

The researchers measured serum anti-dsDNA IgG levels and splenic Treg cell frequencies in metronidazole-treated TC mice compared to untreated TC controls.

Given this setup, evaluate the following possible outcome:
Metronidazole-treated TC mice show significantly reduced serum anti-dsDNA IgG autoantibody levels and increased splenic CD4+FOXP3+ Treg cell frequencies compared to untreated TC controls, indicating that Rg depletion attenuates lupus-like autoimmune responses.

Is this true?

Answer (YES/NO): NO